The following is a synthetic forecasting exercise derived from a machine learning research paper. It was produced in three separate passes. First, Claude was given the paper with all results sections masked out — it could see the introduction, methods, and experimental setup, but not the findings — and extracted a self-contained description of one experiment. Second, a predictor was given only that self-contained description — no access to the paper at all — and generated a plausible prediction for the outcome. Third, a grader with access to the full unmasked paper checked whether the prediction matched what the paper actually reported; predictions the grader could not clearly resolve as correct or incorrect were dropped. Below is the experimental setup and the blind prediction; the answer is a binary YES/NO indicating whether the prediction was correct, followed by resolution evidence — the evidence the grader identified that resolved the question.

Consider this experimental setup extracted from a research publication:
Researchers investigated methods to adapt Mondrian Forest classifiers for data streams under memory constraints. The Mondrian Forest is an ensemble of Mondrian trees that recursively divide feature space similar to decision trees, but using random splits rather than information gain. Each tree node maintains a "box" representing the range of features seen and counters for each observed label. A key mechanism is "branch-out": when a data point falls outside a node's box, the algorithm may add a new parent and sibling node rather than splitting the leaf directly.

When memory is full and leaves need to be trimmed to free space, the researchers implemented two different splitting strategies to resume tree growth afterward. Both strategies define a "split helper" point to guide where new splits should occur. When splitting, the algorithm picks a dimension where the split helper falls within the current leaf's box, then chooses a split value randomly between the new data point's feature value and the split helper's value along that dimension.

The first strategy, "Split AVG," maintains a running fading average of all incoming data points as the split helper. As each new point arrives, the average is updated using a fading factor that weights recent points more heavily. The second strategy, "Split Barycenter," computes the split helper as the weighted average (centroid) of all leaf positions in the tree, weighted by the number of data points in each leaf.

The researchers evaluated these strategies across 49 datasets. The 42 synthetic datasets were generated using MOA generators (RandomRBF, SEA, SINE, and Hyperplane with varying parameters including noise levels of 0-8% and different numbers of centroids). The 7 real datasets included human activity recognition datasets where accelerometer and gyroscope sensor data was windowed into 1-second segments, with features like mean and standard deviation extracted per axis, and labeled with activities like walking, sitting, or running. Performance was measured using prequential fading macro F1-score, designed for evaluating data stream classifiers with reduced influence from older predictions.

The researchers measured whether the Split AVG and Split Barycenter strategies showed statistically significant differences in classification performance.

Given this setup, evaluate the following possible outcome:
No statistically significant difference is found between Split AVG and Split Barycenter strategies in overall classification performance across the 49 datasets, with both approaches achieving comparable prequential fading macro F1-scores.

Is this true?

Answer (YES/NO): YES